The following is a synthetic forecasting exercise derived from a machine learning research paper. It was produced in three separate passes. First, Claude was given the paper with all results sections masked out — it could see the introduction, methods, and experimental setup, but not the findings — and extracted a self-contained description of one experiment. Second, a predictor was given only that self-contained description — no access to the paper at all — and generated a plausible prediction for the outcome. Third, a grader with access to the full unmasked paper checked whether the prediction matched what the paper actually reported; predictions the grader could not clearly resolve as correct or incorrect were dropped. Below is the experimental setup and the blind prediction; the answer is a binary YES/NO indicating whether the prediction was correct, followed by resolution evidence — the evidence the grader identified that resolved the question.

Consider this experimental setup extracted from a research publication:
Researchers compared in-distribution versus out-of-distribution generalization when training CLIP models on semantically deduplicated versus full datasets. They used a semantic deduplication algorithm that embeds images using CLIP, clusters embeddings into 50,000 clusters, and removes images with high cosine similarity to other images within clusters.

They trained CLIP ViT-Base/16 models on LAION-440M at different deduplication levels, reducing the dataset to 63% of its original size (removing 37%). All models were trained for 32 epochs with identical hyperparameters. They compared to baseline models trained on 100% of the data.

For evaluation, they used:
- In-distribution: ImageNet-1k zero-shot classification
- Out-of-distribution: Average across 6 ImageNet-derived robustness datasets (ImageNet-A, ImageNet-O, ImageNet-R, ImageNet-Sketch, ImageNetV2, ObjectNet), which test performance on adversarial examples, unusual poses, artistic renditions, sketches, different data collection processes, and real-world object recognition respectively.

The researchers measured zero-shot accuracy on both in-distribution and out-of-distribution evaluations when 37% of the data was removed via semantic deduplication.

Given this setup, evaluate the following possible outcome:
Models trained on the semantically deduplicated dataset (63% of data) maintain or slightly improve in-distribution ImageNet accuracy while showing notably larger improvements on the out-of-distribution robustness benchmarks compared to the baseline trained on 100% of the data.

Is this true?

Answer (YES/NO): NO